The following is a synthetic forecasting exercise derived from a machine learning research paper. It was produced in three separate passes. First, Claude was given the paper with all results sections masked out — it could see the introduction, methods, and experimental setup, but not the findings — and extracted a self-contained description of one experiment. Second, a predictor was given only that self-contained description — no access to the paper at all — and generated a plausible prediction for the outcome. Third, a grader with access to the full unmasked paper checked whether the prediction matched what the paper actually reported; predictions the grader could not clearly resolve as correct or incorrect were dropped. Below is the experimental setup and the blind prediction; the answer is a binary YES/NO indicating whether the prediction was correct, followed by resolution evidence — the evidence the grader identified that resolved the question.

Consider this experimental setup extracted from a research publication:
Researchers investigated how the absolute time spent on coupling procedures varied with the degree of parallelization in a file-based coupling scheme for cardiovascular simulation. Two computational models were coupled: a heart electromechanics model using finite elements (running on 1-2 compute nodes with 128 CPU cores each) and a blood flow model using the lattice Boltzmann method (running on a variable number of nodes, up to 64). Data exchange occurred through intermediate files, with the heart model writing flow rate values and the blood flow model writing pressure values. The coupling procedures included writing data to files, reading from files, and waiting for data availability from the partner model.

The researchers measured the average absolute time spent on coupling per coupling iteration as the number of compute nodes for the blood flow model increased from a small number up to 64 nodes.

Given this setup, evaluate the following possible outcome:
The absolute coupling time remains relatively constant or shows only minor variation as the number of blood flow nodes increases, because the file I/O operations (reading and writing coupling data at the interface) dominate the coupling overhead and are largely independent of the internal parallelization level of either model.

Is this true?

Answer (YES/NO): YES